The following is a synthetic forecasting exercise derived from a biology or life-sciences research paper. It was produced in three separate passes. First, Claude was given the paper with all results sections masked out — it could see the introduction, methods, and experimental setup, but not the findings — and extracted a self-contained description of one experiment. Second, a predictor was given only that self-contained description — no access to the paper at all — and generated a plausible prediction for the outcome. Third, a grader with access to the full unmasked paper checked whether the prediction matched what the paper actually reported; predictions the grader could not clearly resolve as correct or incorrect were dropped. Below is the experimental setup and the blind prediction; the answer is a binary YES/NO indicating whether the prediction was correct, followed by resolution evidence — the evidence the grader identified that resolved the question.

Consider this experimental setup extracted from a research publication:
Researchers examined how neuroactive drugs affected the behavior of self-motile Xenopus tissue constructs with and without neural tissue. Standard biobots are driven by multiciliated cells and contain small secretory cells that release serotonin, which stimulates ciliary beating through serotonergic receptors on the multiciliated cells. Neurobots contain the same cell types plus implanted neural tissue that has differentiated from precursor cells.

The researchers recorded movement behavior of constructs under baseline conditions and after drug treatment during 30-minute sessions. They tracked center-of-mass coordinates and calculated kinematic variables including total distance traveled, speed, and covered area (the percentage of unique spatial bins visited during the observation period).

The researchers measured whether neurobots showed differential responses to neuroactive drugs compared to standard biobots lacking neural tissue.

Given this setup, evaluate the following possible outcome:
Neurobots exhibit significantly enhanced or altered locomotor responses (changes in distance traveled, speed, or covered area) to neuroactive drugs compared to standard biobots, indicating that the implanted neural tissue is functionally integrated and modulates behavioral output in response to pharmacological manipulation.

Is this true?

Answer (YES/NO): NO